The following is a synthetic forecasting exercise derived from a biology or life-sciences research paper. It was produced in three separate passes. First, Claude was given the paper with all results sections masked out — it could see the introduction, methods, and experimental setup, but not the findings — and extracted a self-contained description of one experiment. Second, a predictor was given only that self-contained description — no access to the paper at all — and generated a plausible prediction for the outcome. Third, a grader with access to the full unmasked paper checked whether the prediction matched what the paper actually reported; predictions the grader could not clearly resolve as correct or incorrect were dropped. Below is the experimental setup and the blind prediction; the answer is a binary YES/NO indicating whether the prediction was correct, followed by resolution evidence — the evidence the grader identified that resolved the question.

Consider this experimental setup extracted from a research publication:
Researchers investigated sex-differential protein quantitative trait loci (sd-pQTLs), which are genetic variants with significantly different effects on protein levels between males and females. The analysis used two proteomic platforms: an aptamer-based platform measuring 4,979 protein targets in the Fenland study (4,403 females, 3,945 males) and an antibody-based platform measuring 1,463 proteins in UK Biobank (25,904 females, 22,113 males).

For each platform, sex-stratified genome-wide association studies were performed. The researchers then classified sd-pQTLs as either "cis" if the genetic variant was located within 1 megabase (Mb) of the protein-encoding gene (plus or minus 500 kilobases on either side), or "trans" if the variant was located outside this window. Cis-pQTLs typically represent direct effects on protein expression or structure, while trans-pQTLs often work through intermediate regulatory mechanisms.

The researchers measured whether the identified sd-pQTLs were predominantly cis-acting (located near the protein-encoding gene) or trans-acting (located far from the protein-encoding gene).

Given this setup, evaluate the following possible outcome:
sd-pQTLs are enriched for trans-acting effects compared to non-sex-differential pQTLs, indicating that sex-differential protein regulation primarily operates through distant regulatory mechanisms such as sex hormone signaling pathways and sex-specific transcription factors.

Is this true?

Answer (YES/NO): NO